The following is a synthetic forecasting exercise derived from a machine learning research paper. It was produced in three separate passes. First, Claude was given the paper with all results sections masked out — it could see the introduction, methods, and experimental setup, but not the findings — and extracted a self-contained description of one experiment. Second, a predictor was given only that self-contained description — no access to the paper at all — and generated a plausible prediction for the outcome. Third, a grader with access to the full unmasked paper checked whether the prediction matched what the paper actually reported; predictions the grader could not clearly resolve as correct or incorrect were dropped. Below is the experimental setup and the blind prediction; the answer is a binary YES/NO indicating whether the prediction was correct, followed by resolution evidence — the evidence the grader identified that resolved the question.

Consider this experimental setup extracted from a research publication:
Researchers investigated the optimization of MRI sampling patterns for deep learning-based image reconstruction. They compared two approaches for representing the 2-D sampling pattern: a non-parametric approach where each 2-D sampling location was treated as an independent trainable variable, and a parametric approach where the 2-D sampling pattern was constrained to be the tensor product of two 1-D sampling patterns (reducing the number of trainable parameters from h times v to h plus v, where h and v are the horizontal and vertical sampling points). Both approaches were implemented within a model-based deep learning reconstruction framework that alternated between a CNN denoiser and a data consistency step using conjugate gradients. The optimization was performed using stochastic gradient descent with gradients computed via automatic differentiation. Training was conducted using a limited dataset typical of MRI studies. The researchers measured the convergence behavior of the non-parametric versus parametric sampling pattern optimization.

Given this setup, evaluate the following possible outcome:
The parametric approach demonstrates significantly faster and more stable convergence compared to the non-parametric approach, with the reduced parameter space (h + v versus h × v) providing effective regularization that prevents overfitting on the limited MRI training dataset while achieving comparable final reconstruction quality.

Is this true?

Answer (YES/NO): NO